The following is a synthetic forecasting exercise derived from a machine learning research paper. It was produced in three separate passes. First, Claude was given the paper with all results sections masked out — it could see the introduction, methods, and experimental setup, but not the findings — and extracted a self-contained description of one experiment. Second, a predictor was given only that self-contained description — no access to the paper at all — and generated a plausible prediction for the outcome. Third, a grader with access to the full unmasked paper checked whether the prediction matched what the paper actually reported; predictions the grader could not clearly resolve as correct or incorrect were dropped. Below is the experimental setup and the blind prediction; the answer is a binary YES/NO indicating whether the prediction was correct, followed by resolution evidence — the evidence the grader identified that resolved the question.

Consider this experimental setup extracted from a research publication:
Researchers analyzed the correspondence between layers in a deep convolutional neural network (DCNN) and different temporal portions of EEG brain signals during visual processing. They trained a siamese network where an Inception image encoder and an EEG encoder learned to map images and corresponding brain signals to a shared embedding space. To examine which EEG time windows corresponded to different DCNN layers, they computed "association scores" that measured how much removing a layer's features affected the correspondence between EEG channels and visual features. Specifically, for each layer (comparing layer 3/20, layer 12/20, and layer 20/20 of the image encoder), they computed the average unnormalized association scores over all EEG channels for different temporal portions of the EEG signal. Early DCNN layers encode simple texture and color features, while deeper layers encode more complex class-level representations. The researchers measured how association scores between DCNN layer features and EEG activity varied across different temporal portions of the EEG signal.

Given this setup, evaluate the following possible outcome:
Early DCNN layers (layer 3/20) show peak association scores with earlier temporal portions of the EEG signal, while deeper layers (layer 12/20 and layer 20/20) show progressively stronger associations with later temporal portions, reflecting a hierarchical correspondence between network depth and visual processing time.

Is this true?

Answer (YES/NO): YES